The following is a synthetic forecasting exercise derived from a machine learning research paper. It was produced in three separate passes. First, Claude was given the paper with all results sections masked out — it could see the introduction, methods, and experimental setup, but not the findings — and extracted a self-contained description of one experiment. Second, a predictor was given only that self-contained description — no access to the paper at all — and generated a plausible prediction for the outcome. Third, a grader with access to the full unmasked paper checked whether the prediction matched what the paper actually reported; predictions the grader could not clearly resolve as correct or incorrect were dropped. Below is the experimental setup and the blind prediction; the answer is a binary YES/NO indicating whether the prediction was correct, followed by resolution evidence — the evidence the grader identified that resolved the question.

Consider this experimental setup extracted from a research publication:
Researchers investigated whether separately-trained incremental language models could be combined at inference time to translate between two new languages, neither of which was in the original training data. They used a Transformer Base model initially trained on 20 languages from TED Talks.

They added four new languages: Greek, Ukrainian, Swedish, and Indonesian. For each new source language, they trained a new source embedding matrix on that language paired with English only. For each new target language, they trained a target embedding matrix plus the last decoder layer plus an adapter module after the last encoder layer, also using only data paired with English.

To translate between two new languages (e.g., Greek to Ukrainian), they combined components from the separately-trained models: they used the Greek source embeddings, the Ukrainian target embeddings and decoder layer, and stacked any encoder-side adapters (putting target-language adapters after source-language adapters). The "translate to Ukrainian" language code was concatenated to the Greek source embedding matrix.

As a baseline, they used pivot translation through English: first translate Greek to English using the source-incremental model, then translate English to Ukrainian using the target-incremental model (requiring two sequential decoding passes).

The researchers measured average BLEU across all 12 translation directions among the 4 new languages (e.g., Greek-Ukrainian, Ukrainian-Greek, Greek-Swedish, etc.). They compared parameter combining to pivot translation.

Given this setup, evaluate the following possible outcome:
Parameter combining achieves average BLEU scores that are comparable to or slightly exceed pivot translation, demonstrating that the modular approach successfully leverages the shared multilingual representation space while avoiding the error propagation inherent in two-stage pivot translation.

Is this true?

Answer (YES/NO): NO